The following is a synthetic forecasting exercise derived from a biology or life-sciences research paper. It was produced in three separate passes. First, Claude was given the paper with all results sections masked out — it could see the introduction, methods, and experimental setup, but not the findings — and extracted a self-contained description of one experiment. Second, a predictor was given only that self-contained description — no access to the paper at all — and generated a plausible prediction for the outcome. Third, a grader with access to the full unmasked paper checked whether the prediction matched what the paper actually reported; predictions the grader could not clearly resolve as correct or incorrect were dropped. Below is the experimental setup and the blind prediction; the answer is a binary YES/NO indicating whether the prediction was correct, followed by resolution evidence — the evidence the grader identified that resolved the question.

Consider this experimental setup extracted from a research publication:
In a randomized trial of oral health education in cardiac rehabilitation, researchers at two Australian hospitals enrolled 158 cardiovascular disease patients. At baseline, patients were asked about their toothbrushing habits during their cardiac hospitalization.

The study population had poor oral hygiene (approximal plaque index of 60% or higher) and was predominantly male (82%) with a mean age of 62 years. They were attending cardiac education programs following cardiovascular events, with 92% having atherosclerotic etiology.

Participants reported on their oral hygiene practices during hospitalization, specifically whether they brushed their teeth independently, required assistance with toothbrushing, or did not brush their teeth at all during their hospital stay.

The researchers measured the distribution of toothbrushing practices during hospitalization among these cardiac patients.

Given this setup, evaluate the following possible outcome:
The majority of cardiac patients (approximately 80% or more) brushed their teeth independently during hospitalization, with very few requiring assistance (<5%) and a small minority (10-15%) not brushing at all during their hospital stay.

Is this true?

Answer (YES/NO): NO